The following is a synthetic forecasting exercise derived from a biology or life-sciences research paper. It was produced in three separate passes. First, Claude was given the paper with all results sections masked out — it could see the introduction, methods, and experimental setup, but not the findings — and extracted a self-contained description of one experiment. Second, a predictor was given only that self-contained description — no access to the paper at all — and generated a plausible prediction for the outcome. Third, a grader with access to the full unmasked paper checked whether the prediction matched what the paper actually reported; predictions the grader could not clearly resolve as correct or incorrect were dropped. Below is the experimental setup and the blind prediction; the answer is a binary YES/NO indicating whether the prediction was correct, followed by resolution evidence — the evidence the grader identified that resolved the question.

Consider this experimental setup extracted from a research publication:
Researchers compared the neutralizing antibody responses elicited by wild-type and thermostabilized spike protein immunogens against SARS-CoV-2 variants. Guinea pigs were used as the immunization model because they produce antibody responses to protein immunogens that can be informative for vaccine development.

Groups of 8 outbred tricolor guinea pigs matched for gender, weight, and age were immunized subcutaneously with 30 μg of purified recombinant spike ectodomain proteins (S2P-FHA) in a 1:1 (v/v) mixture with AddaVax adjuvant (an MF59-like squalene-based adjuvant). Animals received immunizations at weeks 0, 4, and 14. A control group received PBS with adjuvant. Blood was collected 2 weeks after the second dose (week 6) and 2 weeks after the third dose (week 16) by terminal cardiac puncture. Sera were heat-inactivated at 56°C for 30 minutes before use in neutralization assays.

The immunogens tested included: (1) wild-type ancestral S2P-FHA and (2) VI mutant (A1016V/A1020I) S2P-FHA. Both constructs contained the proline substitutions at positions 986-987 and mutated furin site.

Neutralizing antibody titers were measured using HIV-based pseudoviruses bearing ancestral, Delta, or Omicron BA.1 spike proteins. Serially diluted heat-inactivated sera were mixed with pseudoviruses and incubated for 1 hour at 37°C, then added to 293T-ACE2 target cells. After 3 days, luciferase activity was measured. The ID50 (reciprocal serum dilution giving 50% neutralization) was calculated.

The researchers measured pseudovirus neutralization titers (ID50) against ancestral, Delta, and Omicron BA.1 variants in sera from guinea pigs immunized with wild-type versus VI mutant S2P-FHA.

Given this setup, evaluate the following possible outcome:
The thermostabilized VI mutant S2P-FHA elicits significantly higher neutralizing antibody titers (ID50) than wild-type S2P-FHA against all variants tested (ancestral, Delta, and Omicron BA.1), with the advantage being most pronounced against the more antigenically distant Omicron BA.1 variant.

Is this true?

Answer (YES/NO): NO